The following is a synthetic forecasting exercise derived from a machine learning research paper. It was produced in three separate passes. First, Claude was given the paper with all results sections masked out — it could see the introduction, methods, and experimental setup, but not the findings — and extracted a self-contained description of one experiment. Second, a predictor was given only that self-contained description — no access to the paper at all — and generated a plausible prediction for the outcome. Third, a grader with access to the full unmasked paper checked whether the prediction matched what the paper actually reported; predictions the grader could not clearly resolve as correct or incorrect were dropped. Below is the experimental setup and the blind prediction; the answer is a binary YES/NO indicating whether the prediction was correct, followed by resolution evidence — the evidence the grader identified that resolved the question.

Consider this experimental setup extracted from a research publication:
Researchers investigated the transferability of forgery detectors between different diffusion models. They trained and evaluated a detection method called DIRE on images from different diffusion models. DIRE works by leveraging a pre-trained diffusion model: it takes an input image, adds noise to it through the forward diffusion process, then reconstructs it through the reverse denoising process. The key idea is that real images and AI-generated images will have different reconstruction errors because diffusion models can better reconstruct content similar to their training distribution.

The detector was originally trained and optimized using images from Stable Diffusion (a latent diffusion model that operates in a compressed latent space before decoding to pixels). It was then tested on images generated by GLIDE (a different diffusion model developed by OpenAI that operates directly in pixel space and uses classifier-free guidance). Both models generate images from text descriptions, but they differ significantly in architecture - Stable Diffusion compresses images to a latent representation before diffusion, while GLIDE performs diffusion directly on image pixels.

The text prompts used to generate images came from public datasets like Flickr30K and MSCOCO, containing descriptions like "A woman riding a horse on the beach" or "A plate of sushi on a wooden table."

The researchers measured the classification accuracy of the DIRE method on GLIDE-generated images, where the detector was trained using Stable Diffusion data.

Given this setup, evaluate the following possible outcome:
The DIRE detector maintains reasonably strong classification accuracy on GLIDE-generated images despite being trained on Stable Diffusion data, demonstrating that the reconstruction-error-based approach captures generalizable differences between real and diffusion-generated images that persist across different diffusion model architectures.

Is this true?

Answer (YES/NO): YES